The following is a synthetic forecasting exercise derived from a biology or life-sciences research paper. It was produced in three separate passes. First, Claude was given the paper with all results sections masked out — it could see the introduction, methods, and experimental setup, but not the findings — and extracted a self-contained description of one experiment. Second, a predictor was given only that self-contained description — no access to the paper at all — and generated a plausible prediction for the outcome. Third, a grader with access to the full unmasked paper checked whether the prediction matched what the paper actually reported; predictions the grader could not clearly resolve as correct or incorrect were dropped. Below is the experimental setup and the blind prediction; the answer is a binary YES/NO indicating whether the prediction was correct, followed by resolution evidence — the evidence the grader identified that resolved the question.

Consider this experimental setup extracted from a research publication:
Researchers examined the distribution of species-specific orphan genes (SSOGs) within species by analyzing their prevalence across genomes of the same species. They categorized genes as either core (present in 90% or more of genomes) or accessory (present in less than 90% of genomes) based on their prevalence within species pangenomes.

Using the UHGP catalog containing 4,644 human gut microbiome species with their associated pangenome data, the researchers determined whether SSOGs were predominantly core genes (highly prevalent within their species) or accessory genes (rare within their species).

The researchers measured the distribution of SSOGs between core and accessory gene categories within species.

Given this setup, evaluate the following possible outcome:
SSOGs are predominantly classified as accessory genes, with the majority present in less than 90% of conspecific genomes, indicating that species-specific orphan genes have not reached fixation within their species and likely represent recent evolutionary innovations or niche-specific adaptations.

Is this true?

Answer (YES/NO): YES